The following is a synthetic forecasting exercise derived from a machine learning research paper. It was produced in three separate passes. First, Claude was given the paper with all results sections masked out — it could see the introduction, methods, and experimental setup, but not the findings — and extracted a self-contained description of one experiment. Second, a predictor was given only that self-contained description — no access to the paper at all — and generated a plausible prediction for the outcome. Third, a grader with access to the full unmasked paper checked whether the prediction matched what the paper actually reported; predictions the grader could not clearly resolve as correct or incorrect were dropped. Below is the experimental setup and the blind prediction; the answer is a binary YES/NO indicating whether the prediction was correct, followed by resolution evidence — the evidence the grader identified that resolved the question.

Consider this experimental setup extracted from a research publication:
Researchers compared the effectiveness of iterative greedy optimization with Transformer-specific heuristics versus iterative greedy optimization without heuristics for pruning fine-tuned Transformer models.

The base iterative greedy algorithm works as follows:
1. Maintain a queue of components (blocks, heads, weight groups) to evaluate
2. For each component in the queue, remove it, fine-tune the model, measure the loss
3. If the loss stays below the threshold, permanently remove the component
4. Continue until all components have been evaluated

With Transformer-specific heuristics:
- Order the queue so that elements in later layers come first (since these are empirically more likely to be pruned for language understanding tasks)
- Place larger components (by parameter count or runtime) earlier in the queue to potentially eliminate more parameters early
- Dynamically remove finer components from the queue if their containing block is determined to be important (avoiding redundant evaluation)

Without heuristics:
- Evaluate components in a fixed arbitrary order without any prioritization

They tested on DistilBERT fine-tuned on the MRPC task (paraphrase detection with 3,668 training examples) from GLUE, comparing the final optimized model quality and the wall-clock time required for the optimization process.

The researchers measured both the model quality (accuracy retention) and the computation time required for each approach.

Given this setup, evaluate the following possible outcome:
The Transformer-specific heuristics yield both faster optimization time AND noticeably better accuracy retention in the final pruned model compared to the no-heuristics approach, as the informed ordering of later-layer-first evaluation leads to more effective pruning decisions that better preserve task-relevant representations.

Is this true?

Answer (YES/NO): NO